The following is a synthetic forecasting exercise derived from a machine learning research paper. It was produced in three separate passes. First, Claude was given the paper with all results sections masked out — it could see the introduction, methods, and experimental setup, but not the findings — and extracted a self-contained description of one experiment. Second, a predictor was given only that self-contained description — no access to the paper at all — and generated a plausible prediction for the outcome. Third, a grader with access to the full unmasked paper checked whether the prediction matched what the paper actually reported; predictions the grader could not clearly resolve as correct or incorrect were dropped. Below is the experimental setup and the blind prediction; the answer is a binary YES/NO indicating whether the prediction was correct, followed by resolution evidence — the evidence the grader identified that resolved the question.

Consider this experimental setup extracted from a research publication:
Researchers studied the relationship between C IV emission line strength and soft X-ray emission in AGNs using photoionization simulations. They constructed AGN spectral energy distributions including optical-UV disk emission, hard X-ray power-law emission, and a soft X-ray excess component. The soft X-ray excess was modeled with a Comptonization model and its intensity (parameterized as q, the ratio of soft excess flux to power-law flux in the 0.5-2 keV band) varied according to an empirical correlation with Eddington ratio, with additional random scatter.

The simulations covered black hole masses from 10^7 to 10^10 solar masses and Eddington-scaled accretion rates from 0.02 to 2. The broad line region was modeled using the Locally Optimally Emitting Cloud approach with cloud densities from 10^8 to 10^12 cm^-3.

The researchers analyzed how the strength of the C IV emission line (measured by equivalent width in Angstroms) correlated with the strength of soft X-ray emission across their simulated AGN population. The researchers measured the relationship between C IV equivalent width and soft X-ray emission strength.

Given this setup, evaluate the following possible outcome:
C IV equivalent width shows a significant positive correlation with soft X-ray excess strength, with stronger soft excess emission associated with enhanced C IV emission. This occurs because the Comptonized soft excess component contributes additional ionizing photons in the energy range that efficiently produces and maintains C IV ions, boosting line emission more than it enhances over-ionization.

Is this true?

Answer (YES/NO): YES